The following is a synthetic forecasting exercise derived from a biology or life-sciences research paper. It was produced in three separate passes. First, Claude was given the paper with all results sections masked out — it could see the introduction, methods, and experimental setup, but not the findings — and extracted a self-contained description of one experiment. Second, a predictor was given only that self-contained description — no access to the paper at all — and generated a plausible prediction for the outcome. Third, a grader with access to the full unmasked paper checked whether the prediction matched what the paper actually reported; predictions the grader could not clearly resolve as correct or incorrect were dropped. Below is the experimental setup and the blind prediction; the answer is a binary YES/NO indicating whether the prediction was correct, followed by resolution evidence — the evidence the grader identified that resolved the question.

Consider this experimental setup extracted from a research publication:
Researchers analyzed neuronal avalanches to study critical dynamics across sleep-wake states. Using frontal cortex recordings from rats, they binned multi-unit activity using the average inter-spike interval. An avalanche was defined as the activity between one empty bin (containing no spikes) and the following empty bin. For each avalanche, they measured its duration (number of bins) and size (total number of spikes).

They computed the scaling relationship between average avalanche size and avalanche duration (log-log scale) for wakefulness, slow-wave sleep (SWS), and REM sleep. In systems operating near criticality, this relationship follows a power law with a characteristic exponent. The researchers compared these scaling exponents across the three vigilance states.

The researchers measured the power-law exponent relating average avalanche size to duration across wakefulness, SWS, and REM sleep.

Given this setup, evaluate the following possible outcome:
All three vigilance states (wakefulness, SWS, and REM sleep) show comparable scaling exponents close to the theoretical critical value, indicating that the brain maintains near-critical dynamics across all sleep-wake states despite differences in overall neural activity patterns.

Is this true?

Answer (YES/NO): YES